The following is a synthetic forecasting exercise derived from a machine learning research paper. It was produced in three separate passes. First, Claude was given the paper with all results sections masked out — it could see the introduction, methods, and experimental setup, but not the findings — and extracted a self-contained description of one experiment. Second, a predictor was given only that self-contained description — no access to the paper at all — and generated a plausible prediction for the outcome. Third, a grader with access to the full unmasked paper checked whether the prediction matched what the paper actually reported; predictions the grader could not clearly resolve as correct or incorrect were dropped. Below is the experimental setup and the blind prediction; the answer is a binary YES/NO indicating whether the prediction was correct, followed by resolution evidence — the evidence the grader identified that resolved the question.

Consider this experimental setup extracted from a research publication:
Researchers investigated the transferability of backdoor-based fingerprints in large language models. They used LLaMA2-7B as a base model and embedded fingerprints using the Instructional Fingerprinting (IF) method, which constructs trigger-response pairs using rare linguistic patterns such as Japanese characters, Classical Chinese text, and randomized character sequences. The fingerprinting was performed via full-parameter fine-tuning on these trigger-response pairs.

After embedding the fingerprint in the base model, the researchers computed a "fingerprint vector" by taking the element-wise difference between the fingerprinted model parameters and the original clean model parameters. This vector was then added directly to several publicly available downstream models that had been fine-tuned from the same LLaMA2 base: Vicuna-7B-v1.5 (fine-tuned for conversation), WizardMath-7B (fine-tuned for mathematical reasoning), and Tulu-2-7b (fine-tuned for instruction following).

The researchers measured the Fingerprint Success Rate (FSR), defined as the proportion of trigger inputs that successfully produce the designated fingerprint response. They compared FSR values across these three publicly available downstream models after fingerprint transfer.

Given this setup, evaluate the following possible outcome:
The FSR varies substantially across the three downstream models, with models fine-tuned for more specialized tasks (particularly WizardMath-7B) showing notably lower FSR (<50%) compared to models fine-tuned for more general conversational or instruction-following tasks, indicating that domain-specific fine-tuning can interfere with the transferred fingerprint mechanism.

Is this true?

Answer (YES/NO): NO